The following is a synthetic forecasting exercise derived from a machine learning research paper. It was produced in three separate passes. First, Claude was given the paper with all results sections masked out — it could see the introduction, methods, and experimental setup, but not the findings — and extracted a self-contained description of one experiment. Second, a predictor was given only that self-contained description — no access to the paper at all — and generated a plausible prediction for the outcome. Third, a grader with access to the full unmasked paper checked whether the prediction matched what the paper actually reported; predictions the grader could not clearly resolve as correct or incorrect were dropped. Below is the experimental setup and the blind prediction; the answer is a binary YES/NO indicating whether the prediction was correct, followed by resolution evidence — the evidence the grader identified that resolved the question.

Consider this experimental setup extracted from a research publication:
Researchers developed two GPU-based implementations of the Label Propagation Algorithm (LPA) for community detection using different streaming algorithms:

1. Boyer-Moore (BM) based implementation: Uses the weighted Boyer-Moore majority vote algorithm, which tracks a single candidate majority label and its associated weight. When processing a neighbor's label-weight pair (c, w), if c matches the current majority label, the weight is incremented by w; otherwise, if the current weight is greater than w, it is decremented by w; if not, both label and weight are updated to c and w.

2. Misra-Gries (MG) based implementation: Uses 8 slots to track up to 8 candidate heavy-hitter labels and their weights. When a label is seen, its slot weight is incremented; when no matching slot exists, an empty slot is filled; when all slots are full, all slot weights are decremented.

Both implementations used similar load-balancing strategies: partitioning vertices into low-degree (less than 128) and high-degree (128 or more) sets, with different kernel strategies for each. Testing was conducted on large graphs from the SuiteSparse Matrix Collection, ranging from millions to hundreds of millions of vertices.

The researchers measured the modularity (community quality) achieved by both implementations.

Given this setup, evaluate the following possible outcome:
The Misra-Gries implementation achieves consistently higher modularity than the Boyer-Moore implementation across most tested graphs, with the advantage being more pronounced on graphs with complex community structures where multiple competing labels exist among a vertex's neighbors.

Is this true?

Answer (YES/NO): YES